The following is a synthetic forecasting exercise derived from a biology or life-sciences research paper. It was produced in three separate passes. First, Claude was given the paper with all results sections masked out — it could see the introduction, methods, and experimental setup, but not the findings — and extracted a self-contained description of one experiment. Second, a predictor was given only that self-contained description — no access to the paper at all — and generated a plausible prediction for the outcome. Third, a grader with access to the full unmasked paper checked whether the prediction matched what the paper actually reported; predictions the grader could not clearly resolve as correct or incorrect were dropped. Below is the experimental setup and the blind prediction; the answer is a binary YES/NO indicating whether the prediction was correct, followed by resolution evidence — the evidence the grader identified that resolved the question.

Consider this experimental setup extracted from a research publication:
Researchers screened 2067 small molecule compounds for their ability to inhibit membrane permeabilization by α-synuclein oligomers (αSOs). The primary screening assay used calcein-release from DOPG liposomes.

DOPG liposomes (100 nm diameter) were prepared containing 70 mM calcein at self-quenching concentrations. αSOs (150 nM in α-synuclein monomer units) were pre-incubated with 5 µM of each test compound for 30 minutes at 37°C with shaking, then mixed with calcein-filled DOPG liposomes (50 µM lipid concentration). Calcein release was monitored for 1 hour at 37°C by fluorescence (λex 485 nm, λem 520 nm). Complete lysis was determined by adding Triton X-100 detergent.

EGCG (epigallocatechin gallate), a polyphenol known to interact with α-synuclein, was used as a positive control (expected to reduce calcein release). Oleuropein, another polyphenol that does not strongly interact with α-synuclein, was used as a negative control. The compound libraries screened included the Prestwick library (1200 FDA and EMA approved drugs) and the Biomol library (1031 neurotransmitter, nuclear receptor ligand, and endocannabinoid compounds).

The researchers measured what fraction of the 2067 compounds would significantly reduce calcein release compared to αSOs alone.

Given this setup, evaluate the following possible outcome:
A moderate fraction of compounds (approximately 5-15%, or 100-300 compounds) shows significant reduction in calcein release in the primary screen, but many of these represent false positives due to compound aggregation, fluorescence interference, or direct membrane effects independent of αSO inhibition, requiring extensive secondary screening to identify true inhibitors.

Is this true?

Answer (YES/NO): NO